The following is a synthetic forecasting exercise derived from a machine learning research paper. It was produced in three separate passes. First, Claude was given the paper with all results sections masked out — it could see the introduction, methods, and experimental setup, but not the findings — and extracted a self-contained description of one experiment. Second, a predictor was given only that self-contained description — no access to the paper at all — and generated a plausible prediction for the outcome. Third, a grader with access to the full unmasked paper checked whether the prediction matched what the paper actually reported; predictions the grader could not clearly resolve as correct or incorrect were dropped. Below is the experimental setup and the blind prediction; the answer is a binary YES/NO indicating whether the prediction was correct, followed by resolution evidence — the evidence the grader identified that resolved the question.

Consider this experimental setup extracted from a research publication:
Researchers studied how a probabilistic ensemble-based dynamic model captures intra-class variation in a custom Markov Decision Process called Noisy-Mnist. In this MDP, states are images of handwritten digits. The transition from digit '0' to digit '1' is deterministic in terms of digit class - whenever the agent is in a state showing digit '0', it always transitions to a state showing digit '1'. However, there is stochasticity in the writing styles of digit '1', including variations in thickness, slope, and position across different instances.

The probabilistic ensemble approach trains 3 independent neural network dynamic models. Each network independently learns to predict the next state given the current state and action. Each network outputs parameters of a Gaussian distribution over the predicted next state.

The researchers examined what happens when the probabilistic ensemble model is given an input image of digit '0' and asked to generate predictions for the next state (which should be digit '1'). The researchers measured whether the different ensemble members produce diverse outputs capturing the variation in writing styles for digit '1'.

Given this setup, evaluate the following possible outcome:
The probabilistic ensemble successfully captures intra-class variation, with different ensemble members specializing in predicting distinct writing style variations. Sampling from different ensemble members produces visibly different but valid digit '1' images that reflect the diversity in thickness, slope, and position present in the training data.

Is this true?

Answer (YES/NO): NO